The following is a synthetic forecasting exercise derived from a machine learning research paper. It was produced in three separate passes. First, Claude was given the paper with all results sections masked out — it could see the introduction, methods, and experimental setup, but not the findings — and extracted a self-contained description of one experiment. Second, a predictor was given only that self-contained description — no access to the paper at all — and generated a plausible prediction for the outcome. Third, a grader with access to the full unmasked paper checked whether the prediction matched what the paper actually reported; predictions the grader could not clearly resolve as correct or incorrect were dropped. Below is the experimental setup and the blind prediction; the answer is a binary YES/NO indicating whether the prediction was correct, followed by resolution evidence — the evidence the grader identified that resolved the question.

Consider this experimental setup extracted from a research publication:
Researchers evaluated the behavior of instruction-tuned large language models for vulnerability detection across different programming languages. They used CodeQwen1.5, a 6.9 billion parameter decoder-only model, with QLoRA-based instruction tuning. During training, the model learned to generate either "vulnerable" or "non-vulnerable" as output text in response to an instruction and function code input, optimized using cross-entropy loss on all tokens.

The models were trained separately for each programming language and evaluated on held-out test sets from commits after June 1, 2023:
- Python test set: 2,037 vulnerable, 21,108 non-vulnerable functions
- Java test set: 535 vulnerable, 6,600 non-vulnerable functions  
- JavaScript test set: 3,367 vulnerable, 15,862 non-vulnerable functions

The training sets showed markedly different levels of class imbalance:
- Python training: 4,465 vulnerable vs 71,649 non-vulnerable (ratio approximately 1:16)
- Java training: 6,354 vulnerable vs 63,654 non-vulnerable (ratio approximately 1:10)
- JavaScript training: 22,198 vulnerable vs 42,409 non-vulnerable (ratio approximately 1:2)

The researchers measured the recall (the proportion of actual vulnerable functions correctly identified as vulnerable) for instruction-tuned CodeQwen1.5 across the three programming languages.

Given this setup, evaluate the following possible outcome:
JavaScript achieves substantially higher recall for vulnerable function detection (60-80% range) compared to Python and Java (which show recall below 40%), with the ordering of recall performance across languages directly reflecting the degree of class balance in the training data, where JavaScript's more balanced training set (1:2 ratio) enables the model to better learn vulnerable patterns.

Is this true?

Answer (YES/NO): YES